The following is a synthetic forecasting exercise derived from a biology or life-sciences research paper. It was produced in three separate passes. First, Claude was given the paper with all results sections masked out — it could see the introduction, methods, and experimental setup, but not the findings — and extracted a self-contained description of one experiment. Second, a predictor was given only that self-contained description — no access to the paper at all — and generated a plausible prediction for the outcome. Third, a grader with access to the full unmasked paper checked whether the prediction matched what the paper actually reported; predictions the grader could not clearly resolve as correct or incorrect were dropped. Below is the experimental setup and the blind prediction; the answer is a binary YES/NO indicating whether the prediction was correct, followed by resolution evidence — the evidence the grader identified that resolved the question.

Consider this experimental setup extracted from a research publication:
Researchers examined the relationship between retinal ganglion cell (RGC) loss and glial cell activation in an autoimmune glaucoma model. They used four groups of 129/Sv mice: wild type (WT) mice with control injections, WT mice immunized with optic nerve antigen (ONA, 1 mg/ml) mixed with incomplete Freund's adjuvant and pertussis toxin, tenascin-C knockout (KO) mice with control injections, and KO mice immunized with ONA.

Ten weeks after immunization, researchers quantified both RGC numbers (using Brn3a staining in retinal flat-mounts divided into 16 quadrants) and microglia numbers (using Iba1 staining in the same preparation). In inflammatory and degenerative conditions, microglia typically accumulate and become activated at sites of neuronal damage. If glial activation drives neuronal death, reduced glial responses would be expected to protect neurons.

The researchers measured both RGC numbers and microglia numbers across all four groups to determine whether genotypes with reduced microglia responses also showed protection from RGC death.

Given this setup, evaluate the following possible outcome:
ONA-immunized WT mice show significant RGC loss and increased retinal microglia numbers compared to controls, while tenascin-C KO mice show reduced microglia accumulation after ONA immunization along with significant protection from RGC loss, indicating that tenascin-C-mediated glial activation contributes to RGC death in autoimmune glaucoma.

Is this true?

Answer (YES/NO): YES